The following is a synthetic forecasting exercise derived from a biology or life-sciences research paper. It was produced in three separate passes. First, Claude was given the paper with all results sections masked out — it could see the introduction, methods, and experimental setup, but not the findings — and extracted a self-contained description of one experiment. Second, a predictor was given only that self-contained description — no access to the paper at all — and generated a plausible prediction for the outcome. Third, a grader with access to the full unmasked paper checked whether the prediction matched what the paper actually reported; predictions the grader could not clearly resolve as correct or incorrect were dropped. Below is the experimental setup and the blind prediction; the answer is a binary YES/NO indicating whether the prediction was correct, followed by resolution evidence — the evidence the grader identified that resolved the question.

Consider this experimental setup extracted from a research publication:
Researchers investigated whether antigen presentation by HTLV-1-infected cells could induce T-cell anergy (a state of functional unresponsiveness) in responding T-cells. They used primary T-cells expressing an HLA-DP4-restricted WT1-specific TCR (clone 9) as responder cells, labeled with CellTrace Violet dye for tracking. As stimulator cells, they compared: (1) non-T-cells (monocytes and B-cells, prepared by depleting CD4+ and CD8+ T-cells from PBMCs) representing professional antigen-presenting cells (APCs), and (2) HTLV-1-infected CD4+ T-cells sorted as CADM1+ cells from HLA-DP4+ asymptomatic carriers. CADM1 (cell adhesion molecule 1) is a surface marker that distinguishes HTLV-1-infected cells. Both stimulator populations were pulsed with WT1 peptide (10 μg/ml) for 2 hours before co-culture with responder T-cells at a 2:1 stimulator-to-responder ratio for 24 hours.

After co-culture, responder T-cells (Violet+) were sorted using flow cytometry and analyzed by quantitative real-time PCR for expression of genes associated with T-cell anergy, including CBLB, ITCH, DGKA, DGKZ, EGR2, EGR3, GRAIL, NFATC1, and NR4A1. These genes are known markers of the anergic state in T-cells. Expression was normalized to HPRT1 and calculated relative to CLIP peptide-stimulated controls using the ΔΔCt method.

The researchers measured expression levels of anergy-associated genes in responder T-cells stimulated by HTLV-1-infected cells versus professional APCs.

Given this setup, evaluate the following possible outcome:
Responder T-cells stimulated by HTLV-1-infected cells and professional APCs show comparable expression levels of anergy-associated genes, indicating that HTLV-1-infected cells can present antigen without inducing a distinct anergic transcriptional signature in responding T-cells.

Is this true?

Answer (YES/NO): NO